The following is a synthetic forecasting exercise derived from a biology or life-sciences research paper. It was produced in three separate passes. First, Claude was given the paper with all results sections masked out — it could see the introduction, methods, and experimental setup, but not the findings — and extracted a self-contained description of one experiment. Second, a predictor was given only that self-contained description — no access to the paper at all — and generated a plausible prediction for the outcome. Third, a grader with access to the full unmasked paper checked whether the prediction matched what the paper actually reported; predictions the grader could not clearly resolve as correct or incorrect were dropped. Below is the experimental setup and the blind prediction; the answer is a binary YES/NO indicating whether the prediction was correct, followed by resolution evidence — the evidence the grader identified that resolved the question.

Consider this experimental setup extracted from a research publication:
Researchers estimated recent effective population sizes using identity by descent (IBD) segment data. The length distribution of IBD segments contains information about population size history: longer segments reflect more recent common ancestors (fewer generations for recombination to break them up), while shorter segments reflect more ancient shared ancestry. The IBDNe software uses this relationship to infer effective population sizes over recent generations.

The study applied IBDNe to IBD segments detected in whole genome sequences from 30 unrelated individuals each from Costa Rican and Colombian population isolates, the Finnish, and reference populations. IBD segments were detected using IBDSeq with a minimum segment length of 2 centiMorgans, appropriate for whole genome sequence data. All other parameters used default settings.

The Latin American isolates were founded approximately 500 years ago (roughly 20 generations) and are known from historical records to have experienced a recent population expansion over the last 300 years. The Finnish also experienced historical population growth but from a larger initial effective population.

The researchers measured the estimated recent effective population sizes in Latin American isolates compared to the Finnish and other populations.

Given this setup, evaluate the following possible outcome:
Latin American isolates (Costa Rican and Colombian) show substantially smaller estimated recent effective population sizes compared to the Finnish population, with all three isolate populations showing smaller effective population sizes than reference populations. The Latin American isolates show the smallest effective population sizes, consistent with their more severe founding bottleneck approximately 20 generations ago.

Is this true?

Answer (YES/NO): NO